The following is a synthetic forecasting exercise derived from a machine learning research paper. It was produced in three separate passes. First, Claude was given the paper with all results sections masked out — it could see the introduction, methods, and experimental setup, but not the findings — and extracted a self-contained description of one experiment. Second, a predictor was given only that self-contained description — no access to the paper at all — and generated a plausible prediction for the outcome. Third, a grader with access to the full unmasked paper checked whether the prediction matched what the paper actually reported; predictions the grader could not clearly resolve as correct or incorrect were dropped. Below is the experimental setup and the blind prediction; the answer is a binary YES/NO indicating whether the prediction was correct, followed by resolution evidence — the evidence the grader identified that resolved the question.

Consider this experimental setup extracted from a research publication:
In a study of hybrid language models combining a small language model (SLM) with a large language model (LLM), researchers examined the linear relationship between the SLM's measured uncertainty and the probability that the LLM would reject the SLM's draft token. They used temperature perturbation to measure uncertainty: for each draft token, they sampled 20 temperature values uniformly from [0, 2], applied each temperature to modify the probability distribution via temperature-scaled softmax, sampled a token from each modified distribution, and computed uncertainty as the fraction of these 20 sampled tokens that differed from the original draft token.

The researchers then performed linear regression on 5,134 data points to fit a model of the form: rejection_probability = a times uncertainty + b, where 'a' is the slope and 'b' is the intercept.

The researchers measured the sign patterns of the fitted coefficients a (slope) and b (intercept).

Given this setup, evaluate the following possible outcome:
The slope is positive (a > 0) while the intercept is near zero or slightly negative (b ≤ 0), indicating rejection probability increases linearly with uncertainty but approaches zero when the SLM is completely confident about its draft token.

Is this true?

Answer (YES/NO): YES